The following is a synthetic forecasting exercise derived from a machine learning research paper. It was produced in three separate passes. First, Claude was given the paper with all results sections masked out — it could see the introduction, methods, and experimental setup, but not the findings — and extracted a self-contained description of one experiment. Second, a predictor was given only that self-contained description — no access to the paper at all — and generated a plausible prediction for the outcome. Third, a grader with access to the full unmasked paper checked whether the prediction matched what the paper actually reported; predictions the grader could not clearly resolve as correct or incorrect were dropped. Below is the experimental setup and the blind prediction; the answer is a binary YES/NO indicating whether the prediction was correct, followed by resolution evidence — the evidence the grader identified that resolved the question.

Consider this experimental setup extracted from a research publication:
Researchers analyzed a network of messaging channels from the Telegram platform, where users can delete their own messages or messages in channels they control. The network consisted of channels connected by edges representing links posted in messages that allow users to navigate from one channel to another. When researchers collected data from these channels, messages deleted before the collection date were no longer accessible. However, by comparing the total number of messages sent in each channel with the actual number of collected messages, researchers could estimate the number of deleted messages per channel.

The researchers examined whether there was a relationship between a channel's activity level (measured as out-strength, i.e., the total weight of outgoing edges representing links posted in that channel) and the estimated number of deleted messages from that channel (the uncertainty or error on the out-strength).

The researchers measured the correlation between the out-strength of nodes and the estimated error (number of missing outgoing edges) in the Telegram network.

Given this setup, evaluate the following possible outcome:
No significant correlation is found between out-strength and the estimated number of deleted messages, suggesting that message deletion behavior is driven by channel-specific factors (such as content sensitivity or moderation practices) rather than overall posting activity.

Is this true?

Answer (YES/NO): NO